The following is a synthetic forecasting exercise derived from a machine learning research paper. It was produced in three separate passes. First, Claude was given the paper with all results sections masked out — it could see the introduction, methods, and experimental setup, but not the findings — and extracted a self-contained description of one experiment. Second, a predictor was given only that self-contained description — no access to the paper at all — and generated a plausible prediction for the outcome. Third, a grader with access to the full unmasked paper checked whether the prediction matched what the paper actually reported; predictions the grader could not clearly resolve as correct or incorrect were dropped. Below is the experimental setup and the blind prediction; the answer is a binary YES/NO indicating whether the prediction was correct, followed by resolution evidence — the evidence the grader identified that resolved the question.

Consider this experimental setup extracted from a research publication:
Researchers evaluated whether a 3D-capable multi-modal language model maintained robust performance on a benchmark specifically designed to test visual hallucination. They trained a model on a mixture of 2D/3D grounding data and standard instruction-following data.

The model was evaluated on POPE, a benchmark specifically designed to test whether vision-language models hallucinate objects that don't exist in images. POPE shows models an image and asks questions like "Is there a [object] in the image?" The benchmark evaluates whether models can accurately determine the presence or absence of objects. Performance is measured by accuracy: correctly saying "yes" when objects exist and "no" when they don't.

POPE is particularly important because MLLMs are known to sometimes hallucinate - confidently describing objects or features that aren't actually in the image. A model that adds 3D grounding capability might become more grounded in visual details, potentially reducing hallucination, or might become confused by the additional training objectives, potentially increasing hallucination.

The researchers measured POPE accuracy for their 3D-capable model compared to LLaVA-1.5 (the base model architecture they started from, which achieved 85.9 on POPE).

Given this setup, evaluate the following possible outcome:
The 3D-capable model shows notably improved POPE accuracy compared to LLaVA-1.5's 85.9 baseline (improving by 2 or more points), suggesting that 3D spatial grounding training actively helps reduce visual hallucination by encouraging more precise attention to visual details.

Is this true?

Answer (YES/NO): NO